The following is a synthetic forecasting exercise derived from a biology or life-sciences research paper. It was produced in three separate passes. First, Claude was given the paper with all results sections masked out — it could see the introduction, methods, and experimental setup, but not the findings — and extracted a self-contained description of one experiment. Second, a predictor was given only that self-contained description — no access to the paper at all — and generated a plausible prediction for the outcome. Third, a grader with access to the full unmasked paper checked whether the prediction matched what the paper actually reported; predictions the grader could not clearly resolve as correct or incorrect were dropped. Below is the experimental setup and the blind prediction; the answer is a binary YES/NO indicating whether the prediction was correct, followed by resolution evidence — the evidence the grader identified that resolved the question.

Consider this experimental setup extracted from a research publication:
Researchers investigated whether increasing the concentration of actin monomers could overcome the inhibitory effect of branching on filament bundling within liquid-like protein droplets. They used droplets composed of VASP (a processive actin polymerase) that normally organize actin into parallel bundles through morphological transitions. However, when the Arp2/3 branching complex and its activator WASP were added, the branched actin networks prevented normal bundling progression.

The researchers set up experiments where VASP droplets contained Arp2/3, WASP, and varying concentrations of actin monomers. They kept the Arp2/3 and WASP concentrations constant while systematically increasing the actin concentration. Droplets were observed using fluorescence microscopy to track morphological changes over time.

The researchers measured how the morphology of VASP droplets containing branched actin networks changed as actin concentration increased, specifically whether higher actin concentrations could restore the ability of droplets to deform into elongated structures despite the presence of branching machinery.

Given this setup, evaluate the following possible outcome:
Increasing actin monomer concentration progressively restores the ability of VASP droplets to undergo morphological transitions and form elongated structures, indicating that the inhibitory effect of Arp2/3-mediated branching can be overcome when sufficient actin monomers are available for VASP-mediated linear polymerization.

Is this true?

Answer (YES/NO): NO